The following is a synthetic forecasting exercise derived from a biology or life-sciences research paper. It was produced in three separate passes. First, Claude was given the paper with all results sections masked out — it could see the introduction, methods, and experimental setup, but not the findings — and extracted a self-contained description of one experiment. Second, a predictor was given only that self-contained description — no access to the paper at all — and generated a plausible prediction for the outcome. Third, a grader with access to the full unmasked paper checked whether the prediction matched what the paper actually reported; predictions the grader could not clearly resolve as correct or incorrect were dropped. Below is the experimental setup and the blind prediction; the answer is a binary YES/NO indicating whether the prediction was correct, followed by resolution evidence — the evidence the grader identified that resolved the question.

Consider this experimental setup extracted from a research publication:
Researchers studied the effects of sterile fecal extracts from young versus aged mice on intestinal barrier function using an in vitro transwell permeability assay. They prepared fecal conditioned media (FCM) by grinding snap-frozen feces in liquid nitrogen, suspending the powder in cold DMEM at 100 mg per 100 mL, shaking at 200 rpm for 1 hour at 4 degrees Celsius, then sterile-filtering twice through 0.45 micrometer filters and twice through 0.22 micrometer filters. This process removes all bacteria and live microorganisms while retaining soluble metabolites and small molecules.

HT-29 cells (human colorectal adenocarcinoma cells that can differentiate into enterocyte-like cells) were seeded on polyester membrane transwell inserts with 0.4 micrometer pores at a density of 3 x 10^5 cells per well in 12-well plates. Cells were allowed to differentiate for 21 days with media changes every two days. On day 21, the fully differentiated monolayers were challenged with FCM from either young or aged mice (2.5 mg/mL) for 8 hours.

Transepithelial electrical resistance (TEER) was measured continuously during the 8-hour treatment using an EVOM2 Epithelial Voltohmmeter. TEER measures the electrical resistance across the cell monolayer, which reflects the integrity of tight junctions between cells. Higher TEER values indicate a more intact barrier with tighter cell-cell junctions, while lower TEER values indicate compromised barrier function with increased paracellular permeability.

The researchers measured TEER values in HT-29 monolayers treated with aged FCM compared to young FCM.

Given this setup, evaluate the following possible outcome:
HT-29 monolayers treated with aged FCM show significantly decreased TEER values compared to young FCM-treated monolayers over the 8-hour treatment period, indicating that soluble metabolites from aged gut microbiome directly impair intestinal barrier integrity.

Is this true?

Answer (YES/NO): YES